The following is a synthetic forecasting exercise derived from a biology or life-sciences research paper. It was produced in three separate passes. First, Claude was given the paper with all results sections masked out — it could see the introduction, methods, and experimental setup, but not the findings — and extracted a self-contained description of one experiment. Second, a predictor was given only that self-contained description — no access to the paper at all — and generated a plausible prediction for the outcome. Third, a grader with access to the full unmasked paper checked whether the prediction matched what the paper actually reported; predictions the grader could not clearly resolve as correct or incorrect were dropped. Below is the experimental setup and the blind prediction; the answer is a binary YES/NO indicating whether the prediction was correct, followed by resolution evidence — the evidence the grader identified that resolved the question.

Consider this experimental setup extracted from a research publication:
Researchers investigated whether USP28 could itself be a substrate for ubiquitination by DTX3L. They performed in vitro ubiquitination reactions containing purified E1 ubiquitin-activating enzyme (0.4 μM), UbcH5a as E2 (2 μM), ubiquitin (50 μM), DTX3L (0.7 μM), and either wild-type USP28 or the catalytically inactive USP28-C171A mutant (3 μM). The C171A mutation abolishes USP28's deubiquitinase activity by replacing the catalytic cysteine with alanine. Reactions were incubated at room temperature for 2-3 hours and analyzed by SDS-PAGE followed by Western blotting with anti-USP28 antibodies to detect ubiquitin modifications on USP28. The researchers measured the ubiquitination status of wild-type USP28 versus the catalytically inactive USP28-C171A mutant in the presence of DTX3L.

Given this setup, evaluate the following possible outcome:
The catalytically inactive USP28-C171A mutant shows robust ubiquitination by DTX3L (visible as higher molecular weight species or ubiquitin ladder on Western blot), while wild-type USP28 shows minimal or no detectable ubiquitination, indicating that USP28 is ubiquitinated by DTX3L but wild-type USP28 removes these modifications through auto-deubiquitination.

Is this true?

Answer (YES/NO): YES